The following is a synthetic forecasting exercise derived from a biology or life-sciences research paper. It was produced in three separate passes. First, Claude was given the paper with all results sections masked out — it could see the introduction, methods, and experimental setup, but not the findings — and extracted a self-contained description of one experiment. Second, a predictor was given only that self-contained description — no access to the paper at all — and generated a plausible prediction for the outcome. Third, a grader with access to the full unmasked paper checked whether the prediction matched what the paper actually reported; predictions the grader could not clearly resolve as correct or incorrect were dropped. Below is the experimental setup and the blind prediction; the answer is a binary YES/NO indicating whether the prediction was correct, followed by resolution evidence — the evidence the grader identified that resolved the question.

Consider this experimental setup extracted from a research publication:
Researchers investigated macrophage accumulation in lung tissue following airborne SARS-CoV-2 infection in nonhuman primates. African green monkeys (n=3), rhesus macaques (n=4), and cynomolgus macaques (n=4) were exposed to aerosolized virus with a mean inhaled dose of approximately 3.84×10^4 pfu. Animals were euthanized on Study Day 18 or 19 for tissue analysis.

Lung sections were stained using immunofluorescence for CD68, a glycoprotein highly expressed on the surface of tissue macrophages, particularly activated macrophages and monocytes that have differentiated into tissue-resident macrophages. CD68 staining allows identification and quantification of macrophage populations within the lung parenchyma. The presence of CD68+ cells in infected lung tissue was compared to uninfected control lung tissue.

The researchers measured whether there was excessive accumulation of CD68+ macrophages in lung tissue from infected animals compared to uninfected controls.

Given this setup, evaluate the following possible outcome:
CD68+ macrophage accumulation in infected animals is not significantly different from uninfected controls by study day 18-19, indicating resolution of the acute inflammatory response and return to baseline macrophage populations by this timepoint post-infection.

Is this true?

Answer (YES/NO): NO